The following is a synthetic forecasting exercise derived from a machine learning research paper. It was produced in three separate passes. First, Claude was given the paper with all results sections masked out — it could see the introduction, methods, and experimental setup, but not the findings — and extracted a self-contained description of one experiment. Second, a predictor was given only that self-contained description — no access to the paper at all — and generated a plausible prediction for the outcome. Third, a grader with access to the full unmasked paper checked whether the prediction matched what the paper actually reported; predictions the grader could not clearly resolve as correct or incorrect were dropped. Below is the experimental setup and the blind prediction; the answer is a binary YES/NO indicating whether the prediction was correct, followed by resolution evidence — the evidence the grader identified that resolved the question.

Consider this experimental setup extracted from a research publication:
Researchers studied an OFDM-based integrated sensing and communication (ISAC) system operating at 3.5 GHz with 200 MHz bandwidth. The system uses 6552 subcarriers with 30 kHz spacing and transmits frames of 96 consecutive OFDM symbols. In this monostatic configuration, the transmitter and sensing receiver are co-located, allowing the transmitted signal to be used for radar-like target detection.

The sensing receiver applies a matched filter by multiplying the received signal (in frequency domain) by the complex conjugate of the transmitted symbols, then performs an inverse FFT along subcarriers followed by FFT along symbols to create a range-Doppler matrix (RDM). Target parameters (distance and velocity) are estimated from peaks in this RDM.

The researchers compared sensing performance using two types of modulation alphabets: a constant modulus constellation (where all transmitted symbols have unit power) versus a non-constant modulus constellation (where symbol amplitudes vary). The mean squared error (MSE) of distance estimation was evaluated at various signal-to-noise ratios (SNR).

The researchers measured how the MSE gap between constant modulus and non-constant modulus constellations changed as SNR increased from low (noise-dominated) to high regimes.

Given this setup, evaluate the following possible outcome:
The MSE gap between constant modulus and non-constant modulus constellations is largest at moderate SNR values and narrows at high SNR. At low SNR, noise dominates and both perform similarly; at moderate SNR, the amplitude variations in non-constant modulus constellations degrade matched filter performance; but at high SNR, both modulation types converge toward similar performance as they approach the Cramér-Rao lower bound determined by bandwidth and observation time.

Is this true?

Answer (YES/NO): NO